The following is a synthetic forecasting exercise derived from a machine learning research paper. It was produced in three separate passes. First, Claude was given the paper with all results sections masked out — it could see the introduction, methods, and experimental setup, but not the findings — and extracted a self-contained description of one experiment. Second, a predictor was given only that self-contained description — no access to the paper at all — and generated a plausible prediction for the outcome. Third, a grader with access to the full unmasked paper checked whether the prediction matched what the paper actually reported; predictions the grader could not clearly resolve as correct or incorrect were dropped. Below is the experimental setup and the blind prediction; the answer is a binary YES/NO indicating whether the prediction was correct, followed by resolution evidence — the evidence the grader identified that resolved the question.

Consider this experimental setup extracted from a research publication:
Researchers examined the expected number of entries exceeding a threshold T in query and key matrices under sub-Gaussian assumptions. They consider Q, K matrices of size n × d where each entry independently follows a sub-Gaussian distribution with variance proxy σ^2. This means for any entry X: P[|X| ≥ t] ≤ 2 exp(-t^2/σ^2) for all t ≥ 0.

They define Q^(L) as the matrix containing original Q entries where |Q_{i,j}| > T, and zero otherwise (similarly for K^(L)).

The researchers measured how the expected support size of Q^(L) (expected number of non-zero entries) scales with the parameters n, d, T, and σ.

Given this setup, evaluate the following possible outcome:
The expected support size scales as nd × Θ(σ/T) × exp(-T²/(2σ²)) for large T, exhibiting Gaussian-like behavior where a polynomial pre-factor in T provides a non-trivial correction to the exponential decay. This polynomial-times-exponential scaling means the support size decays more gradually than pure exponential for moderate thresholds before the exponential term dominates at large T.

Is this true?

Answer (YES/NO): NO